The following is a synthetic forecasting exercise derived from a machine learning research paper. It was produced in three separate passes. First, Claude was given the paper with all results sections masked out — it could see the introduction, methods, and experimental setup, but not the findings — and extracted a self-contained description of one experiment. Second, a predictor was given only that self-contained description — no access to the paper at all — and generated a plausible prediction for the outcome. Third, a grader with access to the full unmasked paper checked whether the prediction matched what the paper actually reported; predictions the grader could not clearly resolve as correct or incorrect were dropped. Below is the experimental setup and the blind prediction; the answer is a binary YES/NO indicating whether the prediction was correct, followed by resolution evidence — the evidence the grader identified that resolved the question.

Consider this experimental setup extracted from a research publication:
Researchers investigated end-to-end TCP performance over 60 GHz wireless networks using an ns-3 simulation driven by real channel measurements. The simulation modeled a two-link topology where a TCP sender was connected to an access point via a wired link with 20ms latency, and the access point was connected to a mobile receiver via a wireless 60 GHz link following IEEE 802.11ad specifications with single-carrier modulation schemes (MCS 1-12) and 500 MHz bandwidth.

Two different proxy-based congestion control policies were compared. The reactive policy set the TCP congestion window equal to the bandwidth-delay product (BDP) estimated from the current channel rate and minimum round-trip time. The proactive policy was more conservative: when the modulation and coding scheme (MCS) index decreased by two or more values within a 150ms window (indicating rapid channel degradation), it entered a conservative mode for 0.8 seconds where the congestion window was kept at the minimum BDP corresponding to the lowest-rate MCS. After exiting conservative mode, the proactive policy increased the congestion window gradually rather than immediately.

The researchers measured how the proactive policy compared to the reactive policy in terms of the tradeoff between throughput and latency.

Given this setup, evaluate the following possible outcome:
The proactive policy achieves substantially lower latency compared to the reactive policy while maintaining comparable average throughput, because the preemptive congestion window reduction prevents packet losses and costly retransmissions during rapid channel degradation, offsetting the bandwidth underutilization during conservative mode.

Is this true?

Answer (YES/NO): NO